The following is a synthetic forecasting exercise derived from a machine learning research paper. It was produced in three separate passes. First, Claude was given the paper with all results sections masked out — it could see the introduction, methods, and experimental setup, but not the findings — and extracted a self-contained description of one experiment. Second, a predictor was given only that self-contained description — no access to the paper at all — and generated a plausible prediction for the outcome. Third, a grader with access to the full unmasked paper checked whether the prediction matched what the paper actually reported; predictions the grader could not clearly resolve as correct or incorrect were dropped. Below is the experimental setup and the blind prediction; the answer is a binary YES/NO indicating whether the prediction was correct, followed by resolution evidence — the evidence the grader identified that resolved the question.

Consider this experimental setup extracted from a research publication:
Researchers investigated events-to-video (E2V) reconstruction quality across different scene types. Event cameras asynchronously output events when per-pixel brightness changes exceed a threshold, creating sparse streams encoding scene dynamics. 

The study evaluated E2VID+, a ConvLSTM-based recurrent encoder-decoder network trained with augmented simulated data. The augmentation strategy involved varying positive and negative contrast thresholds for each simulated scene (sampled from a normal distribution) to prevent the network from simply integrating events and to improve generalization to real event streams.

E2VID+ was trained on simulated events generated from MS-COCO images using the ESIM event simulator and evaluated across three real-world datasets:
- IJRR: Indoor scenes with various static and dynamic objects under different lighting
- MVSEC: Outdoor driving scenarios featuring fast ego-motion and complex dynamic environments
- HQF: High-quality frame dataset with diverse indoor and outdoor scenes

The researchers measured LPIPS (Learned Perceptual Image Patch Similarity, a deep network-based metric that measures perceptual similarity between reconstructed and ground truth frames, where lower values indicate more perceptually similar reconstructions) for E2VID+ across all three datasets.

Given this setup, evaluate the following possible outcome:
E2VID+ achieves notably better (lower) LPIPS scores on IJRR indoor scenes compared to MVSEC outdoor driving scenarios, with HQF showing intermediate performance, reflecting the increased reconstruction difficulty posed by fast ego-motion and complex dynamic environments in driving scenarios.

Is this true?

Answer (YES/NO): YES